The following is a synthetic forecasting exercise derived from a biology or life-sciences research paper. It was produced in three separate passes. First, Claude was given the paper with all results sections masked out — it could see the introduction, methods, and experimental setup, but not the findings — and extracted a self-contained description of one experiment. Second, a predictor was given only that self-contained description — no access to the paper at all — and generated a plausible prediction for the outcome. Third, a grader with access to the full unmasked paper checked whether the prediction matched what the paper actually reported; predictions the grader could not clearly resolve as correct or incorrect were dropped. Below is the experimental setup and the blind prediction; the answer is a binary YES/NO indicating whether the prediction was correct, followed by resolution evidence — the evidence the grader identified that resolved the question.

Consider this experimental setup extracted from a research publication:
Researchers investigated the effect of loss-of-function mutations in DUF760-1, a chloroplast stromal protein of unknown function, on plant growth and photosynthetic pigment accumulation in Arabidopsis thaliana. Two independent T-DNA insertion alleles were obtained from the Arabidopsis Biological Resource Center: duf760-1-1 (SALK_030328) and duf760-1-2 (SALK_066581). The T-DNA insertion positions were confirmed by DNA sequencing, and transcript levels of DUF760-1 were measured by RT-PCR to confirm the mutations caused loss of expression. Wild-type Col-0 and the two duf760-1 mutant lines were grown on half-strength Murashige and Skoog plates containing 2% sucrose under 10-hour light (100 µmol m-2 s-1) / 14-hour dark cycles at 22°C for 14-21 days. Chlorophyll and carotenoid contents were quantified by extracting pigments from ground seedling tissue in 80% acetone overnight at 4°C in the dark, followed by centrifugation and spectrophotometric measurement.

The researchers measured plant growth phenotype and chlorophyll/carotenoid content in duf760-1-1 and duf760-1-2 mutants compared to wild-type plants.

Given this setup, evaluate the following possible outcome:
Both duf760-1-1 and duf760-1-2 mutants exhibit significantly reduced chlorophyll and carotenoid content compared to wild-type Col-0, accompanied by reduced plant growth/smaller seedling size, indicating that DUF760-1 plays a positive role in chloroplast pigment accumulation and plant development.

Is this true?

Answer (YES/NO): NO